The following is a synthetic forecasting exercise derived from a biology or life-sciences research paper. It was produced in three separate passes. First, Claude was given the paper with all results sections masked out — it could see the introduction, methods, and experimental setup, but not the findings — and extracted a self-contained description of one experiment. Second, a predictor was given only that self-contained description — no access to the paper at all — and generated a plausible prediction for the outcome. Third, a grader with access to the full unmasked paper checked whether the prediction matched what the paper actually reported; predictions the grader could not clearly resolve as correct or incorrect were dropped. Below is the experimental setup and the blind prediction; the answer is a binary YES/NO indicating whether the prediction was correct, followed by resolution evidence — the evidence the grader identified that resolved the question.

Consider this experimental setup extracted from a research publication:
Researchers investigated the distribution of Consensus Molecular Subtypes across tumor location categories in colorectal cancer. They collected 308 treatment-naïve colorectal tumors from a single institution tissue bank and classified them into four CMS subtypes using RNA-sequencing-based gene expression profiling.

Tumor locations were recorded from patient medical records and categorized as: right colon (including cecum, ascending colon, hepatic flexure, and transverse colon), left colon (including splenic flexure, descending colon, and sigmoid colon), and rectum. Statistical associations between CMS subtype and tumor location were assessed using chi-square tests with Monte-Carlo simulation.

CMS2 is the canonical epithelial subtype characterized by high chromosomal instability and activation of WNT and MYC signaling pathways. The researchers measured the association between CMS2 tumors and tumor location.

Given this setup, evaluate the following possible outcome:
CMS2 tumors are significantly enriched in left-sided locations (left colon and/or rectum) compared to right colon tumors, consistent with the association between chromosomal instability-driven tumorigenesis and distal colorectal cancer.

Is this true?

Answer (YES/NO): YES